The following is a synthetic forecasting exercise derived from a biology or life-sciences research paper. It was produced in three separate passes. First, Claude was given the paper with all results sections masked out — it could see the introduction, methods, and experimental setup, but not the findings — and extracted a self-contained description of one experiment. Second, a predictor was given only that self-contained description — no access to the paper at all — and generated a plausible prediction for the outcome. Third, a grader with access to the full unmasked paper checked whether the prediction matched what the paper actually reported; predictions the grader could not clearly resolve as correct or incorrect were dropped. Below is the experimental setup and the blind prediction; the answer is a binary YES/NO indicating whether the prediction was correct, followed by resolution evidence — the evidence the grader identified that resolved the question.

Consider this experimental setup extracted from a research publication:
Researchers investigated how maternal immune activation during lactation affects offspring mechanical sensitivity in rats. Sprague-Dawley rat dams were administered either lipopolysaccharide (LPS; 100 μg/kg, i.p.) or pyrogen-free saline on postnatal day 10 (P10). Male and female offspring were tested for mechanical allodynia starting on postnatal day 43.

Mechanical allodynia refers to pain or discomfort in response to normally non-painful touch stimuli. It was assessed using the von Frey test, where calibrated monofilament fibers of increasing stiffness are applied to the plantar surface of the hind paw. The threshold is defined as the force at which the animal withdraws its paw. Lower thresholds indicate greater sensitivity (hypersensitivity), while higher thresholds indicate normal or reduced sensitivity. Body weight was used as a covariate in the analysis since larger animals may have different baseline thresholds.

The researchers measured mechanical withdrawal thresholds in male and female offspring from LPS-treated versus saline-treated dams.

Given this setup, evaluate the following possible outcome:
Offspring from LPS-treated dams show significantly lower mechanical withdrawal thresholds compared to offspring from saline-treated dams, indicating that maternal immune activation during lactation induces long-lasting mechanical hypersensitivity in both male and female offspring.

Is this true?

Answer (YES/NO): NO